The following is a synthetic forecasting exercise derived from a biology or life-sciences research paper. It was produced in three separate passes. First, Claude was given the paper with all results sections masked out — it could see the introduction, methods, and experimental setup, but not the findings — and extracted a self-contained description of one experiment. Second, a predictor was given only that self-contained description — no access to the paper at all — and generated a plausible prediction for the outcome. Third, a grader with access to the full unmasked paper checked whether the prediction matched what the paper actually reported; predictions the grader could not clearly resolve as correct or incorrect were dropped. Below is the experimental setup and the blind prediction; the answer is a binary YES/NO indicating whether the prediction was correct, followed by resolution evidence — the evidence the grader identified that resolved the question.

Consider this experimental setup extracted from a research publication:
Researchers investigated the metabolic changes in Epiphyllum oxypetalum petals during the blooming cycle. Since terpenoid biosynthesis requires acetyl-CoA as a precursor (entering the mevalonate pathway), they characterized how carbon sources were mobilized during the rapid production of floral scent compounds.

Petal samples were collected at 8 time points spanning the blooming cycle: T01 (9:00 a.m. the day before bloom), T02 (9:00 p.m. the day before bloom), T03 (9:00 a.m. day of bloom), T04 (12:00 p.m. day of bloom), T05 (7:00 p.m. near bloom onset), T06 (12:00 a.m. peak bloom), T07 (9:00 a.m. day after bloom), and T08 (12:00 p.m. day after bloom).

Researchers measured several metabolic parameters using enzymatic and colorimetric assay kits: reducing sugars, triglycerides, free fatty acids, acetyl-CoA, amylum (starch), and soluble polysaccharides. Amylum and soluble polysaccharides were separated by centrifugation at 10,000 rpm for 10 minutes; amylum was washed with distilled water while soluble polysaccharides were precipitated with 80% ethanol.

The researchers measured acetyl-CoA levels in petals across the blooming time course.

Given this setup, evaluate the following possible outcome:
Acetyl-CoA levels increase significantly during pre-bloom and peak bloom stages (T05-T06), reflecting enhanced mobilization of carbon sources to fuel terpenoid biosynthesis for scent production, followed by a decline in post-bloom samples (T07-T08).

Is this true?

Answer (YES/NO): NO